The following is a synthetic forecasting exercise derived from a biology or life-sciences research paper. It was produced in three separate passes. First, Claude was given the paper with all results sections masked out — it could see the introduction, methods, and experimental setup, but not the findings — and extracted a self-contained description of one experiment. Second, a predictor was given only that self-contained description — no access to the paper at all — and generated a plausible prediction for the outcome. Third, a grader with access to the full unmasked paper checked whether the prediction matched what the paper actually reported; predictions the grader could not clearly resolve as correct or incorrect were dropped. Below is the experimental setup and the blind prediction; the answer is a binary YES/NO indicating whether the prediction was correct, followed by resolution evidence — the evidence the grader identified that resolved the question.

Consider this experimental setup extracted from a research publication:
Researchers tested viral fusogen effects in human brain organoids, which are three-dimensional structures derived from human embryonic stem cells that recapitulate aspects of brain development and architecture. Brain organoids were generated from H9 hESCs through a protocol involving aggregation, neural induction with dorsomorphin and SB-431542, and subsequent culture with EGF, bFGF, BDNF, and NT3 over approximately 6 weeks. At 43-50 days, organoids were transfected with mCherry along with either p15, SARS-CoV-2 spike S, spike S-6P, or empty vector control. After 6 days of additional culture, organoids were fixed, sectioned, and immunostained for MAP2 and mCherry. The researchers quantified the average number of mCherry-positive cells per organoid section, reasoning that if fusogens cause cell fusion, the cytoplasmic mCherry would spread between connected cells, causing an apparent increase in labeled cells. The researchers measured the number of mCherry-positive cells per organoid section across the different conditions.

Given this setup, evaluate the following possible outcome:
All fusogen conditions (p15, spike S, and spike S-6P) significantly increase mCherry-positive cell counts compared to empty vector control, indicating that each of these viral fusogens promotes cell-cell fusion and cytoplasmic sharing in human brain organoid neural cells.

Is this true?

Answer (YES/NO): NO